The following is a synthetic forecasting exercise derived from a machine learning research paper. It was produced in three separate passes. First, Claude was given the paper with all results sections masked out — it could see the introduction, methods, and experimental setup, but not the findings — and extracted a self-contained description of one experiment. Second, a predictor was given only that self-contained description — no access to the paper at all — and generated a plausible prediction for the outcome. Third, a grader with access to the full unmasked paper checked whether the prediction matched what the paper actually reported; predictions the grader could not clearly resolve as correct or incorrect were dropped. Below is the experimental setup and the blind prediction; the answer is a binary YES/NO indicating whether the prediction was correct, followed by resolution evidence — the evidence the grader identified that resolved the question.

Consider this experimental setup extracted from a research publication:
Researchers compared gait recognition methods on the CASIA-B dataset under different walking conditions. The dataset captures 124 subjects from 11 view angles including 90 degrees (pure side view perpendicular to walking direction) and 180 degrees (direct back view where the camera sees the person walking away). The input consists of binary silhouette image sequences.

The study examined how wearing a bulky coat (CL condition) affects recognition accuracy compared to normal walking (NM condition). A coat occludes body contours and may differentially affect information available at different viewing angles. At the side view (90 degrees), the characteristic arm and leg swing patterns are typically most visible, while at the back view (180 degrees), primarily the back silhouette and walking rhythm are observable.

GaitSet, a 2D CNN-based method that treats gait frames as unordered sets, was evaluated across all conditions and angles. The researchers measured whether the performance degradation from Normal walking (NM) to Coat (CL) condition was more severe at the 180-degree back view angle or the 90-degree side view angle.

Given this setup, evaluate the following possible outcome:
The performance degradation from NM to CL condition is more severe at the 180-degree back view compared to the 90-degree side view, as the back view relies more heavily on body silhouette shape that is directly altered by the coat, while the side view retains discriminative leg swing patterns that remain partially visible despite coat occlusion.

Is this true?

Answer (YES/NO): YES